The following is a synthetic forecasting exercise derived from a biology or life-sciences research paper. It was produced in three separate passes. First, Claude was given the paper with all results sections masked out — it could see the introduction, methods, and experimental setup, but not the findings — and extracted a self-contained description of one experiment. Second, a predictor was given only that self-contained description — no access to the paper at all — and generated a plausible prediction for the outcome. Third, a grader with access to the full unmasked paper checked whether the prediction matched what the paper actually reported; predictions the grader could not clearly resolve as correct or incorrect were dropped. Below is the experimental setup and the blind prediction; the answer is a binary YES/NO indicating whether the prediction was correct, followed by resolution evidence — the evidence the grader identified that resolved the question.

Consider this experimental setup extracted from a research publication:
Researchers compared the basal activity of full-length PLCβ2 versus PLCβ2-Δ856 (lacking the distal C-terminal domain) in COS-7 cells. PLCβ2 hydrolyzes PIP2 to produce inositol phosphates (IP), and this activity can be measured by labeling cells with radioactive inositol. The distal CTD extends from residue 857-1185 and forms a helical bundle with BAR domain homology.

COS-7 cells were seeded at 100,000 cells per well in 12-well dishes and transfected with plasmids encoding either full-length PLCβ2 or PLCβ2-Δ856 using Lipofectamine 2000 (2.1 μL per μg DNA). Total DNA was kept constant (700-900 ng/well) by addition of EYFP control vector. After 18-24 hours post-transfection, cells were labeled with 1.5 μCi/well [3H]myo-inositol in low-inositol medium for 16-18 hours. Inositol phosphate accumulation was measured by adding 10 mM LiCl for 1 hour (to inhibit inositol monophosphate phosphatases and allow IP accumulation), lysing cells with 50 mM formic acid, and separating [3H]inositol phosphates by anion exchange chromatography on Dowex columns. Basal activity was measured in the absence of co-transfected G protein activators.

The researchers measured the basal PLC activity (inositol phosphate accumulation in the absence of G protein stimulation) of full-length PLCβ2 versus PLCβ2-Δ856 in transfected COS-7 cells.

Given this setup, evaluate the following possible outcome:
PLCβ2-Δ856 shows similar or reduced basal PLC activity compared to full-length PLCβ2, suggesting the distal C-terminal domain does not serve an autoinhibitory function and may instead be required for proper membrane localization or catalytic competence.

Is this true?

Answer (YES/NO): NO